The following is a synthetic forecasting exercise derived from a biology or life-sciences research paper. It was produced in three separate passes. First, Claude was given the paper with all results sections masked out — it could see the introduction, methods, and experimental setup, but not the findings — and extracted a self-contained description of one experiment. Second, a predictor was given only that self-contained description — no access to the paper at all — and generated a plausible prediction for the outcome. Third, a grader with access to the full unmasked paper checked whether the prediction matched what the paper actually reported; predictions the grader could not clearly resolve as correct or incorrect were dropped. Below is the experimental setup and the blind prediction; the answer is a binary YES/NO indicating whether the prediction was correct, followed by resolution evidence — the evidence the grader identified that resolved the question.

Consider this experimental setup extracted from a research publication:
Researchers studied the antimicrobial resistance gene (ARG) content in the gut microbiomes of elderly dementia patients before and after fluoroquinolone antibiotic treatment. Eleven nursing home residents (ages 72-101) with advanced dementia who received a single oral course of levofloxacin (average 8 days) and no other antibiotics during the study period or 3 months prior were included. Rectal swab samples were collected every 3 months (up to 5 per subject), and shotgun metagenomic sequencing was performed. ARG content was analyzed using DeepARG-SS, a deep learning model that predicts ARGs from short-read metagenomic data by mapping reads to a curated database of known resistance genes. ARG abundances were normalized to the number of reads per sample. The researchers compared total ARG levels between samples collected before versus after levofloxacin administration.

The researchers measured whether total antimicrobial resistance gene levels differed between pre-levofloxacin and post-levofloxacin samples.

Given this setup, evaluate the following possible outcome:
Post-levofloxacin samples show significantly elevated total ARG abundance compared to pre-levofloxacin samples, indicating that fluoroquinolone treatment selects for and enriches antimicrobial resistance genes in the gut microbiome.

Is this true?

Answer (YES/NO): NO